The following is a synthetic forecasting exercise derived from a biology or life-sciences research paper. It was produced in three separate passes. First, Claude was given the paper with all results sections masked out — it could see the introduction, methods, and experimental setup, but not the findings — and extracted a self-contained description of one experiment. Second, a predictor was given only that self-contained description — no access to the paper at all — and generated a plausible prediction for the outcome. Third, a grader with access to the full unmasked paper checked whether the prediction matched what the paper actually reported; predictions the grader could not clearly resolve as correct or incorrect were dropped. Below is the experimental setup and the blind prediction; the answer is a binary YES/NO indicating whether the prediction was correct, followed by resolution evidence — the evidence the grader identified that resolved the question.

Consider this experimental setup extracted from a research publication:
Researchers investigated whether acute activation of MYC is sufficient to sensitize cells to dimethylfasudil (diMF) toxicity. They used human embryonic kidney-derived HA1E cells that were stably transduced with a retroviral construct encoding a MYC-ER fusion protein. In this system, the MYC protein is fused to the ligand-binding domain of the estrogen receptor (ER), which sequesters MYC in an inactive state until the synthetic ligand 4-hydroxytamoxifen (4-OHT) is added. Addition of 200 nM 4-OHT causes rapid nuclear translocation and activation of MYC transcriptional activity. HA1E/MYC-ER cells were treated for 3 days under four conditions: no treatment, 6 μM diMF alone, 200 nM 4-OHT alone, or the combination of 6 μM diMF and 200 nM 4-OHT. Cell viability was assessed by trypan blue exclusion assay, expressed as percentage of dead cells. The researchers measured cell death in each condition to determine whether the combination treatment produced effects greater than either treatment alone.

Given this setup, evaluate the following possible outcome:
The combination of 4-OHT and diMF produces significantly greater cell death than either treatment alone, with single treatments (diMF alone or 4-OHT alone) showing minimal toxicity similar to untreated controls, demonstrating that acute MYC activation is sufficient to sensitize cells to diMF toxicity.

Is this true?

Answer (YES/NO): YES